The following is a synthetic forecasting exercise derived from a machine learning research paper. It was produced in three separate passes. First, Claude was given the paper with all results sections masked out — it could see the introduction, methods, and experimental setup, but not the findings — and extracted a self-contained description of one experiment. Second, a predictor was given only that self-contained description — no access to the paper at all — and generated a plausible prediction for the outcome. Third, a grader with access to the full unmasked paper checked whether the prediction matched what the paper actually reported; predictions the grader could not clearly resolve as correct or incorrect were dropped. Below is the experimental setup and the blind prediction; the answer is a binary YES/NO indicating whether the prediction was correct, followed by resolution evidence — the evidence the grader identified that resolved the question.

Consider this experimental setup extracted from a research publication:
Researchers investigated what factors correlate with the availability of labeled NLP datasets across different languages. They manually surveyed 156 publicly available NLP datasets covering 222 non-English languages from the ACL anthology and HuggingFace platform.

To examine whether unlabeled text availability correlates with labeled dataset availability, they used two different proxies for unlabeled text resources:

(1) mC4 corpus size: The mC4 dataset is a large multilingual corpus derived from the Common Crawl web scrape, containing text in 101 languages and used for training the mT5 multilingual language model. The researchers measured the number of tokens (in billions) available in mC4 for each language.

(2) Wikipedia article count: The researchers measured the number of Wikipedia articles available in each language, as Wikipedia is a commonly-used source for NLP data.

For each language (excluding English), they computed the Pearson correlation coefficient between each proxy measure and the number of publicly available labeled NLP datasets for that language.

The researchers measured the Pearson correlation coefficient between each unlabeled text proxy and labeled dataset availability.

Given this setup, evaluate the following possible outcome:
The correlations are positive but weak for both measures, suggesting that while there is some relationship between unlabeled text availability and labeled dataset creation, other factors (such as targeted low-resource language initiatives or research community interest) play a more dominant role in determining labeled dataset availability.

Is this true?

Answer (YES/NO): NO